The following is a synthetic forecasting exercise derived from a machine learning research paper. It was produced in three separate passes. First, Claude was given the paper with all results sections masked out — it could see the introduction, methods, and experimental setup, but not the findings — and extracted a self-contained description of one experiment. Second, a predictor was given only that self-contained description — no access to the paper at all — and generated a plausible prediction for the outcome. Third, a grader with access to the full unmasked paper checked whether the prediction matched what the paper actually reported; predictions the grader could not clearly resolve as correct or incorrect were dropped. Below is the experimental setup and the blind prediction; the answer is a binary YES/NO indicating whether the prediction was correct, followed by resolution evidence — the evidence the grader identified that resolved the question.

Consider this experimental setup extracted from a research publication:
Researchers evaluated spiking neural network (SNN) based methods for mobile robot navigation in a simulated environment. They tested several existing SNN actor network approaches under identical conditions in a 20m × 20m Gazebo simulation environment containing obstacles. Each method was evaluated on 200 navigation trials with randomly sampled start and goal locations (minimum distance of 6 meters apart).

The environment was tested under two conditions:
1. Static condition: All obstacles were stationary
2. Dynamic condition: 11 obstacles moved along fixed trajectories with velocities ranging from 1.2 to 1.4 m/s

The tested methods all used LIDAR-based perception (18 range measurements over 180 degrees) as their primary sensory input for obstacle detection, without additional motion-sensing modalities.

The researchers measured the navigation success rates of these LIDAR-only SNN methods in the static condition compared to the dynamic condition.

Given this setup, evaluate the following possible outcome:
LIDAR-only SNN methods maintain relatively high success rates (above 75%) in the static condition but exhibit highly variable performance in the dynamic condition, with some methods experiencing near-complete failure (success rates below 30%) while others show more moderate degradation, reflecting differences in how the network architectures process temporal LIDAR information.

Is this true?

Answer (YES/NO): NO